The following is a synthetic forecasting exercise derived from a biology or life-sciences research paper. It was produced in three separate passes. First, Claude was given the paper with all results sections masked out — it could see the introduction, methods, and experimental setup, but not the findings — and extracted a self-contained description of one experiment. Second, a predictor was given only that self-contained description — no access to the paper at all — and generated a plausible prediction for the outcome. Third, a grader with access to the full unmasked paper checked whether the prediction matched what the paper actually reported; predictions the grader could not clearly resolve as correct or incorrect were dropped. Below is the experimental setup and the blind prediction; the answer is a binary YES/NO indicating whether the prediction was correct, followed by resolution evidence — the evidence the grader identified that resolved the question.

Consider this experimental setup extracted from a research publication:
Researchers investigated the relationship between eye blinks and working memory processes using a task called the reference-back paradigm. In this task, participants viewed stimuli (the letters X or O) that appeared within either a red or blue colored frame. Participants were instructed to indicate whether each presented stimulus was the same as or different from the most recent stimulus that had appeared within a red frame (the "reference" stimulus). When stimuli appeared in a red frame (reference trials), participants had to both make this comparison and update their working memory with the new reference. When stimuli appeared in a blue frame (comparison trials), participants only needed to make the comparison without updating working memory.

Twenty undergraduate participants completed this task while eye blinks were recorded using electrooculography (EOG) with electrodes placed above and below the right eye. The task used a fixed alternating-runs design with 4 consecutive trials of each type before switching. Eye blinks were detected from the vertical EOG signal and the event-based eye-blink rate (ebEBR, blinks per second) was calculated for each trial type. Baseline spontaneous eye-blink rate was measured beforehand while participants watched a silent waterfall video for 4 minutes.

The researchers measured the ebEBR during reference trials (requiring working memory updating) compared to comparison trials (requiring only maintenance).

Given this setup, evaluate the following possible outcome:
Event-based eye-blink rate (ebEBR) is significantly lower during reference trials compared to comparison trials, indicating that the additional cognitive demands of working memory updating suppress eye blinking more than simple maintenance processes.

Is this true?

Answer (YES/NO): NO